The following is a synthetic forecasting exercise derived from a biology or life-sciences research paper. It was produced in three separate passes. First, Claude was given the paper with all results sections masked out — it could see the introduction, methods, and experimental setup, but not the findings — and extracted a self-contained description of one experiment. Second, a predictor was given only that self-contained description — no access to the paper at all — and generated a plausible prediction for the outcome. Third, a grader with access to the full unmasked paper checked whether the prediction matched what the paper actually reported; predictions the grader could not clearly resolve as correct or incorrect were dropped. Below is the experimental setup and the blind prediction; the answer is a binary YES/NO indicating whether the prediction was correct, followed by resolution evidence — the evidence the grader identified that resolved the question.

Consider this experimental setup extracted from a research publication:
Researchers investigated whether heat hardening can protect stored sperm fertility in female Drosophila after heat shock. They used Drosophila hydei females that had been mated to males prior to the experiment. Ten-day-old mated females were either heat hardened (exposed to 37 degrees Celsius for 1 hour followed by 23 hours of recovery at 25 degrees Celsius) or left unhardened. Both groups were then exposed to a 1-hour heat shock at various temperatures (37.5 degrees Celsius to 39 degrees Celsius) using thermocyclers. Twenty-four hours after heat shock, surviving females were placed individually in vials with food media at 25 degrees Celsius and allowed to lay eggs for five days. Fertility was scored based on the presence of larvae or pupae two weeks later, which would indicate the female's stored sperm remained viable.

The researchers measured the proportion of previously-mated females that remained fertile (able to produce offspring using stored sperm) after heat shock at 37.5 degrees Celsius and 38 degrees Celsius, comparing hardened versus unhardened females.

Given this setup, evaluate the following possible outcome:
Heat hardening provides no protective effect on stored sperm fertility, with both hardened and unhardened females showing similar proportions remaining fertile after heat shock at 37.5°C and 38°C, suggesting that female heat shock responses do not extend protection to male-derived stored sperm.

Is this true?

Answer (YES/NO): NO